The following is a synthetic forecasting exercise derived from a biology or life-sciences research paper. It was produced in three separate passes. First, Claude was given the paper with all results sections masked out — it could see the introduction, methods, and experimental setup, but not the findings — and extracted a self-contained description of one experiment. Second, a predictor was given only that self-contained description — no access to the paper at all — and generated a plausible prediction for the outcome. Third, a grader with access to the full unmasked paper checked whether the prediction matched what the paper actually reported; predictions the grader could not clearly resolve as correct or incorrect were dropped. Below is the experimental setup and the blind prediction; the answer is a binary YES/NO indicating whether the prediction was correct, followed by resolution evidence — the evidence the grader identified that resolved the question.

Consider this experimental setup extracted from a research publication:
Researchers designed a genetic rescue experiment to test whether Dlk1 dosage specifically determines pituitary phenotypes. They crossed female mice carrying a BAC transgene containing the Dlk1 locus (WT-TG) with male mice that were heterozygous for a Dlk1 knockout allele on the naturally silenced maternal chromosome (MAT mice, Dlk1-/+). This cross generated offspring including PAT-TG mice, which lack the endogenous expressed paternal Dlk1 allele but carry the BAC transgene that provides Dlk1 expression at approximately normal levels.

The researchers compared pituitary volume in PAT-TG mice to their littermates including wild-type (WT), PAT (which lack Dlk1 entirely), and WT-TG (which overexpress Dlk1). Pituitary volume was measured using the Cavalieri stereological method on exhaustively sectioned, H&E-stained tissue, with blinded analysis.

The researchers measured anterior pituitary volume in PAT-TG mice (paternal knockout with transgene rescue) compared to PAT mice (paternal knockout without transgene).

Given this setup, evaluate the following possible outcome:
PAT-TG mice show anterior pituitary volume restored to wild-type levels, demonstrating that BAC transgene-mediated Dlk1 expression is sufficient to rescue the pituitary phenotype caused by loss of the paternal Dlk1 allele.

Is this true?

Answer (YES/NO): NO